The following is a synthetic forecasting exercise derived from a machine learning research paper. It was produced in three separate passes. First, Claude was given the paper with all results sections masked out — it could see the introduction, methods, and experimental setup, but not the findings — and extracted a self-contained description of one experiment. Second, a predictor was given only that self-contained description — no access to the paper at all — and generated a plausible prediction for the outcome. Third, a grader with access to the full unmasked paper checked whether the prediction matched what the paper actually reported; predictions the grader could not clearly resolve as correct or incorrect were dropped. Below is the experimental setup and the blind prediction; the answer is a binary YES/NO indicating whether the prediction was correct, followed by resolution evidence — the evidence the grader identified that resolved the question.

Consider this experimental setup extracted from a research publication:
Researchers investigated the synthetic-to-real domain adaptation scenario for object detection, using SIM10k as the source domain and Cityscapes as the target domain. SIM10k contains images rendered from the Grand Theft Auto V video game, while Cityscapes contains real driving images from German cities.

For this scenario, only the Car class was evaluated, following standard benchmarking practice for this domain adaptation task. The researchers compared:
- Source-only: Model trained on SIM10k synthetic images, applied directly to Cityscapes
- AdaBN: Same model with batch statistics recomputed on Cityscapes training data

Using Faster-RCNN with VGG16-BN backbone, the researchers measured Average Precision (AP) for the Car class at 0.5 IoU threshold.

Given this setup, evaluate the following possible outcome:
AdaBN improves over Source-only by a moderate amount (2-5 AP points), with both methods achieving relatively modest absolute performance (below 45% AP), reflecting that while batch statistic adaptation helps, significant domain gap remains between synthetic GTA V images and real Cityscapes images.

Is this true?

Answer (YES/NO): NO